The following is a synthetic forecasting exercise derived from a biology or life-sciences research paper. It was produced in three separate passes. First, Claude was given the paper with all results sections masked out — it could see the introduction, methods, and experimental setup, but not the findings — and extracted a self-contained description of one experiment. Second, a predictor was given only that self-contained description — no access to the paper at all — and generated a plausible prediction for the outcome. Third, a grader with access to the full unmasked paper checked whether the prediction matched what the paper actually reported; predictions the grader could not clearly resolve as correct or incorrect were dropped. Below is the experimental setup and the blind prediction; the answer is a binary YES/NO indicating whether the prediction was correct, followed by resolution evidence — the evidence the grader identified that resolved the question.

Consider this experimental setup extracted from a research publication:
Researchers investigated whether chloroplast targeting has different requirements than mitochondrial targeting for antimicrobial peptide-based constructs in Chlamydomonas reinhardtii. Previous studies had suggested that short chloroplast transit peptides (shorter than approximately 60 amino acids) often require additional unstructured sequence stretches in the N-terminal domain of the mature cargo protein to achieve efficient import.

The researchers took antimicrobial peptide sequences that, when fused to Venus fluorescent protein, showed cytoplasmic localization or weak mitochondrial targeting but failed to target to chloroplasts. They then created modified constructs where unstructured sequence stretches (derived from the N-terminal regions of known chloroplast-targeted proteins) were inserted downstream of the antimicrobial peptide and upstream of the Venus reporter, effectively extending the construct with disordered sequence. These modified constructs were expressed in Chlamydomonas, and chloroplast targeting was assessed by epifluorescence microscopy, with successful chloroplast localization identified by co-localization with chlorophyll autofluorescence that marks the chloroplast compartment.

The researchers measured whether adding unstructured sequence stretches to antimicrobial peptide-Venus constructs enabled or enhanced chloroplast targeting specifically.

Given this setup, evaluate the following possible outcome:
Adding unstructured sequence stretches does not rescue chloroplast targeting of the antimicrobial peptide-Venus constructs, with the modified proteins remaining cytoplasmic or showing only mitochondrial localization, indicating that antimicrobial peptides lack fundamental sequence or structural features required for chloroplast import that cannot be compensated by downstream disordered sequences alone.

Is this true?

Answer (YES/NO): NO